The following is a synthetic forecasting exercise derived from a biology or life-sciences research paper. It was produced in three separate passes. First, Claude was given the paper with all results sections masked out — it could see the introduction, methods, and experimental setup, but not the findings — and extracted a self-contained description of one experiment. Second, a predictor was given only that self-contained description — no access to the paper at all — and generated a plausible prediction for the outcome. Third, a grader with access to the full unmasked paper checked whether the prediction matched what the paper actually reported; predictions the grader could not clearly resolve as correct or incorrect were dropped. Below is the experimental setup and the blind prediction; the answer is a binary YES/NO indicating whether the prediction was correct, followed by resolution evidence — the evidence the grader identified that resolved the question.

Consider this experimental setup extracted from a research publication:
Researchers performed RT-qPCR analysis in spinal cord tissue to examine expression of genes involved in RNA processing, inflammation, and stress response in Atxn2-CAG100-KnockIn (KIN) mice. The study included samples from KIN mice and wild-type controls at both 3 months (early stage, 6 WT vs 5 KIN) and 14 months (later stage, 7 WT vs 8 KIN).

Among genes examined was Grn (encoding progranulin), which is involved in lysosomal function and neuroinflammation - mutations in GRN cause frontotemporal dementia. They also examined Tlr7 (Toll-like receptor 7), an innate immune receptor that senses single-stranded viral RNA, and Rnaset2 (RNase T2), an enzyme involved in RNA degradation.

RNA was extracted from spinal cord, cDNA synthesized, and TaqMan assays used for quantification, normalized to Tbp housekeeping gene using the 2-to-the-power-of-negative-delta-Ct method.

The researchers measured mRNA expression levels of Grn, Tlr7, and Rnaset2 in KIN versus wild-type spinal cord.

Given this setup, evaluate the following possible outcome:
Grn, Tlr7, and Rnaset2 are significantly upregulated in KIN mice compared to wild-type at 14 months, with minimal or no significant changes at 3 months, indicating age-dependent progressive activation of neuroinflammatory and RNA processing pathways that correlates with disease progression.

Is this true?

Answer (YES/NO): NO